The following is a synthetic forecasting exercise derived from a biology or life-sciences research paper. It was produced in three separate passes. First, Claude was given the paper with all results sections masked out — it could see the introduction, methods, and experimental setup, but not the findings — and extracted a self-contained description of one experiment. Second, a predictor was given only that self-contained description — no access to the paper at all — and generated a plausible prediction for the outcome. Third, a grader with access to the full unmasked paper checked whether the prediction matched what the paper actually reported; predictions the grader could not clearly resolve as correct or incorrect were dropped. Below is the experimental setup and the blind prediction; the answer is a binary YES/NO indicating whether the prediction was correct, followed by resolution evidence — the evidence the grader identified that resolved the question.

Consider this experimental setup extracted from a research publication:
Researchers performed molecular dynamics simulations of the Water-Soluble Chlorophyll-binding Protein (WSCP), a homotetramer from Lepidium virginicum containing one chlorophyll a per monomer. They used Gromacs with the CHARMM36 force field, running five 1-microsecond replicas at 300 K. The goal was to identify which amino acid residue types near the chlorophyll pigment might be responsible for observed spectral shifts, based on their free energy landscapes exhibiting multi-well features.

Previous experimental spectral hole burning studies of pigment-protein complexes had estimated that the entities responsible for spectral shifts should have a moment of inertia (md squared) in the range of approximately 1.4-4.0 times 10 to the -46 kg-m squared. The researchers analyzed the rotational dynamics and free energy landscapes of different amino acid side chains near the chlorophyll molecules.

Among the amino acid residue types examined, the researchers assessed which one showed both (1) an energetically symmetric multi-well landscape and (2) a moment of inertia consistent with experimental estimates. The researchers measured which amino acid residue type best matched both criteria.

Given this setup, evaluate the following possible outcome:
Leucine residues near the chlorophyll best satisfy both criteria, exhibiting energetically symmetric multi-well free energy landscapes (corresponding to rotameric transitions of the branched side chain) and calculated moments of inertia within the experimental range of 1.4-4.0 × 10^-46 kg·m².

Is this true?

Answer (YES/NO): NO